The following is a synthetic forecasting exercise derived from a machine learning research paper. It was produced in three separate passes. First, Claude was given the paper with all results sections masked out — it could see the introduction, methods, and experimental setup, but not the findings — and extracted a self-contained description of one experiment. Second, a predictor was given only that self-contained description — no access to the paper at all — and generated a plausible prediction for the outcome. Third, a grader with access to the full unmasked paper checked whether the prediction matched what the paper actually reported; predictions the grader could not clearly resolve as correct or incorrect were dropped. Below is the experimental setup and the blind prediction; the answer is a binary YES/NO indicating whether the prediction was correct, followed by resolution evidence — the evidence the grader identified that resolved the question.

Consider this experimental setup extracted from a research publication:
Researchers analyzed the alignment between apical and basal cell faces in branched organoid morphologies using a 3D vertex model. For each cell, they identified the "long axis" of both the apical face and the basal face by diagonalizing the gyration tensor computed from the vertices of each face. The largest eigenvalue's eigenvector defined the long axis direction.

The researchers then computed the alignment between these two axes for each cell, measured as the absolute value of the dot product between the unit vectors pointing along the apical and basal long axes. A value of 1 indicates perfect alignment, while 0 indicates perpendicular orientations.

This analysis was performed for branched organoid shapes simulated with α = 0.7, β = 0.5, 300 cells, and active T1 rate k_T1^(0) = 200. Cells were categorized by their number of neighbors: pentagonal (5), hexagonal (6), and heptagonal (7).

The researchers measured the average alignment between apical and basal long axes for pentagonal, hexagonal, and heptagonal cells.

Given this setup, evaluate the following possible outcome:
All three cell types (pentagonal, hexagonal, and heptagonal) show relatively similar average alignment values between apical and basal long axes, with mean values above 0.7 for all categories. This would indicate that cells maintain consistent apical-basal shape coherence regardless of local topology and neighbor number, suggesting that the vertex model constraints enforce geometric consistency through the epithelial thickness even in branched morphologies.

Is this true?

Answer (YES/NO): NO